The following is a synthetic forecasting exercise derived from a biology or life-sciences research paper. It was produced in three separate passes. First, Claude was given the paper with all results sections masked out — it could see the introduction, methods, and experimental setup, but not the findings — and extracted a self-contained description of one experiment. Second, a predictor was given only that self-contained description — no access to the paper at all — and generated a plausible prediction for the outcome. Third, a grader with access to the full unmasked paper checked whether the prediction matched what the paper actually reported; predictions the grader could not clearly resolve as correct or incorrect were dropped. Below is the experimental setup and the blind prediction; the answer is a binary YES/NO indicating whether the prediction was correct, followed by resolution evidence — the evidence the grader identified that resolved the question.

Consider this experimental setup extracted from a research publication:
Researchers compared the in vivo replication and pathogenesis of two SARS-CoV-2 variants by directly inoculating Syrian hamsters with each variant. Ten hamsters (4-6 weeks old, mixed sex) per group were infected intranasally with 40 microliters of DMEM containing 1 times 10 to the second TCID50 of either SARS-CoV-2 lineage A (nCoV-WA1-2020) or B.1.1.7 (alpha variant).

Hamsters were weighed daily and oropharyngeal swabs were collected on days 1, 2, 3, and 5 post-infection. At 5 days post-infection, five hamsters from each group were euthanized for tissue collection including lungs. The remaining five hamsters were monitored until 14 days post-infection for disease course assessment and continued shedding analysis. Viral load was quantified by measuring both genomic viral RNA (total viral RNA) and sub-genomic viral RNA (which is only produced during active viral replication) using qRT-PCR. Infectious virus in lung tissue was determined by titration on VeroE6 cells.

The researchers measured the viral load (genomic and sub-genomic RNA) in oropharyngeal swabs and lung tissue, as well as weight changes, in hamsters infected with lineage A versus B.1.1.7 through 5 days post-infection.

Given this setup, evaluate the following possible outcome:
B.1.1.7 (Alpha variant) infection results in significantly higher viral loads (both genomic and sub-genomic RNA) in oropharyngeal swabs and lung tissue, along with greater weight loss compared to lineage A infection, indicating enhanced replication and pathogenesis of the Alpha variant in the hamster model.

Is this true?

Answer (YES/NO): NO